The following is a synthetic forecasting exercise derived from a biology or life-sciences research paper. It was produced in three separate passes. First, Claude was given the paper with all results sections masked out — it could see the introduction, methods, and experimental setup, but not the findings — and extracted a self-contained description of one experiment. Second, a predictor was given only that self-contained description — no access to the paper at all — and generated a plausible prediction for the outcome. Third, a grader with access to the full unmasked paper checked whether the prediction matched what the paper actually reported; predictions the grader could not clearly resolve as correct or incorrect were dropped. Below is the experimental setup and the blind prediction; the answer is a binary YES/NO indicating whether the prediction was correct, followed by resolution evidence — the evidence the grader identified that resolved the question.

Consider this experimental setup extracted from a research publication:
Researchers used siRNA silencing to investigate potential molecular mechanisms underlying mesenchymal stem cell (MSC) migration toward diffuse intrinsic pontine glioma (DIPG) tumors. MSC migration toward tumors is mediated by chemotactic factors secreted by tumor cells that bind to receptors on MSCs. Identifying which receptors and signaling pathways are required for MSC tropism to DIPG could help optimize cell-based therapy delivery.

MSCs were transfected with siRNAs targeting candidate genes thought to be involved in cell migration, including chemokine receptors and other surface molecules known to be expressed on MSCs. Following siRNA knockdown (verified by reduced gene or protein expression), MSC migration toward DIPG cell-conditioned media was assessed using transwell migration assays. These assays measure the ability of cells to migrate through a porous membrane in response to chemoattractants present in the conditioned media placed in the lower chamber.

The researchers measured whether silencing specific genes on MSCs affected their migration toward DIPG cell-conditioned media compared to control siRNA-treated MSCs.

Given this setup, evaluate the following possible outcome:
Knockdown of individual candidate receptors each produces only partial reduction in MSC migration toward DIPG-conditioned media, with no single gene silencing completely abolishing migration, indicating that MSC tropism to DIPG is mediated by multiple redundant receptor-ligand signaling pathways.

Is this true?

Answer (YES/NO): NO